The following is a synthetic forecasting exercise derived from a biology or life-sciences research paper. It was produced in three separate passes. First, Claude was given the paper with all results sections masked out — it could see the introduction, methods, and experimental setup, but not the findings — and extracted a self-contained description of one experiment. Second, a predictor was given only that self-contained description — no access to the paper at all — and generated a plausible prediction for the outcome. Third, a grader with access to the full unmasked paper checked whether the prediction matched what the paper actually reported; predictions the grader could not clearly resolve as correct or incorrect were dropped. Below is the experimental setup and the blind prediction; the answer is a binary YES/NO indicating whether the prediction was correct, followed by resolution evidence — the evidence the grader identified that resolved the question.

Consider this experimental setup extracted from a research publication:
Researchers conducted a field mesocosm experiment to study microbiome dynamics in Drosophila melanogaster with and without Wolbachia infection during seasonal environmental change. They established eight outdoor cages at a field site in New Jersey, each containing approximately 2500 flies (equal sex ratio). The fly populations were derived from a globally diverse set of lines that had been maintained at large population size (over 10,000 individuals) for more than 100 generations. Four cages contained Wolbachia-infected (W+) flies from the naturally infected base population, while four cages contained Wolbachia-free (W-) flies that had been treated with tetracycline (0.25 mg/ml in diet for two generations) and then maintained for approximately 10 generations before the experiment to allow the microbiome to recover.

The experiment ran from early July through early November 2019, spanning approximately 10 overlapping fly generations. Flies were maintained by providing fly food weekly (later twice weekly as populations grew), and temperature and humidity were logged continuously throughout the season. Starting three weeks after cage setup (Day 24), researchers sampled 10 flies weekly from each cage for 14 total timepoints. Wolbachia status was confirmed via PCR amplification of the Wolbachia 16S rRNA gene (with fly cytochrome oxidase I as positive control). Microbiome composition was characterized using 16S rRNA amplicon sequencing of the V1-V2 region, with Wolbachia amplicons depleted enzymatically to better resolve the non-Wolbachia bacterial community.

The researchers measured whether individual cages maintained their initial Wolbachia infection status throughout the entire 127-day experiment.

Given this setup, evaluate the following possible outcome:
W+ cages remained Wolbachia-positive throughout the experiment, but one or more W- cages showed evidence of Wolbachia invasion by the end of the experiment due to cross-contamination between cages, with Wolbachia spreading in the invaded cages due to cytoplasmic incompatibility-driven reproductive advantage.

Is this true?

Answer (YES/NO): NO